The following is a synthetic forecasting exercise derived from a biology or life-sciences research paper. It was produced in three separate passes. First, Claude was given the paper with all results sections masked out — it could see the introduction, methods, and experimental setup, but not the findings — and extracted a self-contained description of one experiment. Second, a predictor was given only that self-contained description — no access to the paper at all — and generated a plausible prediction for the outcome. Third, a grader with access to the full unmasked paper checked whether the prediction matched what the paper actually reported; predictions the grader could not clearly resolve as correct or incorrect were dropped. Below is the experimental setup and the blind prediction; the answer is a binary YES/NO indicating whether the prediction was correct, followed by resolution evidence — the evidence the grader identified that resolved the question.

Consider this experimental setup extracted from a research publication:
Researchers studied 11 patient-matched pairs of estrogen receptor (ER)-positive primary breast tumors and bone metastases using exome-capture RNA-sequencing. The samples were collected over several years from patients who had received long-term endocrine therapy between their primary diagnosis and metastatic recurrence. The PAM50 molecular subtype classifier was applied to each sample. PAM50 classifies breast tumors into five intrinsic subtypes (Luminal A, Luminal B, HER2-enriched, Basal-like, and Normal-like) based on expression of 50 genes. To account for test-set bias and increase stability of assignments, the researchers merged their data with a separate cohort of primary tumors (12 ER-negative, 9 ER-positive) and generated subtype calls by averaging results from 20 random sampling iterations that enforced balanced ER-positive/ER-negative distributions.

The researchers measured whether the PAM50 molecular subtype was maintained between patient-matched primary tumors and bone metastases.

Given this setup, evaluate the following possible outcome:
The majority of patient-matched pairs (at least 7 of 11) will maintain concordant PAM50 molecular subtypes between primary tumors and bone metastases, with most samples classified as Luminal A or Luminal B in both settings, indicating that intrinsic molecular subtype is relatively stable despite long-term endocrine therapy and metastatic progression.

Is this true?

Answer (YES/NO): NO